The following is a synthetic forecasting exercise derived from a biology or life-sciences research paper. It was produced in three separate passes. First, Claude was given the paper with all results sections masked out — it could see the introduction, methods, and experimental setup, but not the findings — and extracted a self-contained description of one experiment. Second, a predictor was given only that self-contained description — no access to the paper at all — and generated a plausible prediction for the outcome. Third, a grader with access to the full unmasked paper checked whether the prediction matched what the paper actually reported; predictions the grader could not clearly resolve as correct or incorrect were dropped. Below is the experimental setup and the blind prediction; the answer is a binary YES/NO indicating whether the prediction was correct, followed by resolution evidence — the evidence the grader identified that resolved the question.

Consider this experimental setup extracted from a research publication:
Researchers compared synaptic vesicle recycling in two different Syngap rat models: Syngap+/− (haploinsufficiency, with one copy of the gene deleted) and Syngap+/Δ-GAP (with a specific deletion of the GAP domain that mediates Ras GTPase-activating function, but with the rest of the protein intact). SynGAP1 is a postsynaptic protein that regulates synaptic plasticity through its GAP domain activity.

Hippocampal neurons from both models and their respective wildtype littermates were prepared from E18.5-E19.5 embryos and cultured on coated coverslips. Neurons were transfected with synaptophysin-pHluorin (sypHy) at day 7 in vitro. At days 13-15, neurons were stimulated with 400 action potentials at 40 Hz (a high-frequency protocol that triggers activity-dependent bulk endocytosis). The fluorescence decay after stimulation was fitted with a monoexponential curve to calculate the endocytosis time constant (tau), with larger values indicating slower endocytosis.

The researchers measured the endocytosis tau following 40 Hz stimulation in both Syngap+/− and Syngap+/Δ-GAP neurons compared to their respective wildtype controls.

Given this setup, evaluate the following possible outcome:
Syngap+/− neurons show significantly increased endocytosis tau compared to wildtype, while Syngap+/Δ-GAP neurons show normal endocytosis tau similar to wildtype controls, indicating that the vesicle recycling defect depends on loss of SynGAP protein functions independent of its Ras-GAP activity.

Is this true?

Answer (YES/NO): NO